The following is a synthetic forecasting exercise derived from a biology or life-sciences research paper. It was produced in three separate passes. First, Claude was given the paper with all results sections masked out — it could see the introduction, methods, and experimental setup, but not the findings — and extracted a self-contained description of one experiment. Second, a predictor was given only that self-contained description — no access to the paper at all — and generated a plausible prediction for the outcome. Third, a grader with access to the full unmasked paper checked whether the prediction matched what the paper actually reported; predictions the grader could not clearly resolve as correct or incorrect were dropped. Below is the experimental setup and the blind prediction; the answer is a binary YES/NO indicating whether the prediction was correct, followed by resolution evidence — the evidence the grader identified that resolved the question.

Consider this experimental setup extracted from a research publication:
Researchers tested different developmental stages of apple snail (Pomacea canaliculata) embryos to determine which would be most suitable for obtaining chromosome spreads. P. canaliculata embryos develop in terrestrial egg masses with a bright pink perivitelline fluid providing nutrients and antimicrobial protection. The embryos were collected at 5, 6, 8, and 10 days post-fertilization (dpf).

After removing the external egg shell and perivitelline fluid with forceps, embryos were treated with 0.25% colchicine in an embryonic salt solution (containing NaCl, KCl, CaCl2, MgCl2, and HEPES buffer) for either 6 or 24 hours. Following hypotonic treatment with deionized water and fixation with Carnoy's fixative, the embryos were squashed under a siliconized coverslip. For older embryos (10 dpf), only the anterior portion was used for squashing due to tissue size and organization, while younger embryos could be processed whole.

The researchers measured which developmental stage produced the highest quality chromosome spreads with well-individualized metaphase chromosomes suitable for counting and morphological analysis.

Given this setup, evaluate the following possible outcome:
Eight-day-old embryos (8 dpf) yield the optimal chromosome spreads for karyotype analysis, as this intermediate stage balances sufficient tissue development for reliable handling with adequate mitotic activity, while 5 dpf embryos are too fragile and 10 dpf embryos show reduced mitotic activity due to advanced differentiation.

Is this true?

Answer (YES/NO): NO